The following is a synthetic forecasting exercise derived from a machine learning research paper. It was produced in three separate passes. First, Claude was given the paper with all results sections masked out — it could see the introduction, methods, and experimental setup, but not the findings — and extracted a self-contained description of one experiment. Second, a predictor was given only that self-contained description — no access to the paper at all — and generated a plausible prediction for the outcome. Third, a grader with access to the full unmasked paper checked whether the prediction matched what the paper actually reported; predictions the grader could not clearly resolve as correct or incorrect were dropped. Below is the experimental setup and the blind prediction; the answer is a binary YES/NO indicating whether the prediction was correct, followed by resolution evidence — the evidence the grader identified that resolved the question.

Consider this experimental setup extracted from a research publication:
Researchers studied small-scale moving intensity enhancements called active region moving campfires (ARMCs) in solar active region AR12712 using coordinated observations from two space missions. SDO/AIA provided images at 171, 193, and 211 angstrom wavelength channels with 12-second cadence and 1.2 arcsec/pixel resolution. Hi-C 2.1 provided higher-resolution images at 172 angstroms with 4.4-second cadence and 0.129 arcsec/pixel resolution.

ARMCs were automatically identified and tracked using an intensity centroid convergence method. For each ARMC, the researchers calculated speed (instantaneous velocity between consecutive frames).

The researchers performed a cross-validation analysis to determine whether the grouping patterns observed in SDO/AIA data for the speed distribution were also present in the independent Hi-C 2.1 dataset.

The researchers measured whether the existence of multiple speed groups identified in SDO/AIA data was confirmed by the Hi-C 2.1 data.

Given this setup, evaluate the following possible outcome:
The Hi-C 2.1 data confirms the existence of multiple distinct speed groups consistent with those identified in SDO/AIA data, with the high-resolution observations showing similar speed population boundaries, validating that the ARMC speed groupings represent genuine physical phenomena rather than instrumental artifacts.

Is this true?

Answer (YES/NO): YES